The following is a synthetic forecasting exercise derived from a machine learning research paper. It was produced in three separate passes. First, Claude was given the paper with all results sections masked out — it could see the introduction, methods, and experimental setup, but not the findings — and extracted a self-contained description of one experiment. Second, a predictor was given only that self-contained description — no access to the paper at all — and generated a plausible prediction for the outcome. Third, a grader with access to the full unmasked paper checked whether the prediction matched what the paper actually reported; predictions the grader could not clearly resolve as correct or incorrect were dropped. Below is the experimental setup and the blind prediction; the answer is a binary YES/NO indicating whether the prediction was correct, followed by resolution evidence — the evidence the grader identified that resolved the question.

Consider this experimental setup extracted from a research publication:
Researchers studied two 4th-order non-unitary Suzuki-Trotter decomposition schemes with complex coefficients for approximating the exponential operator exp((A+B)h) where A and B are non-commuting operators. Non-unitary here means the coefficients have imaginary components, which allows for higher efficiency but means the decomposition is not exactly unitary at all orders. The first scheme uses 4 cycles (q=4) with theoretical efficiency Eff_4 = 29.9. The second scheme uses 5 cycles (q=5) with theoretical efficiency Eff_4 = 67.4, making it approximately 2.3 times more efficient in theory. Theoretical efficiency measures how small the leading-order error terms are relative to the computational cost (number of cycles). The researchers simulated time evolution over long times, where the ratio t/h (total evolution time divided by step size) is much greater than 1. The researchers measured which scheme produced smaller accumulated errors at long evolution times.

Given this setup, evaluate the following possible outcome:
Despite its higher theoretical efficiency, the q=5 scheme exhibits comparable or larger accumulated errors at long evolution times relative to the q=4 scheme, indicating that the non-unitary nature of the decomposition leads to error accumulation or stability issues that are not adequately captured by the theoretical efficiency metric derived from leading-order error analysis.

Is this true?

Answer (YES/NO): NO